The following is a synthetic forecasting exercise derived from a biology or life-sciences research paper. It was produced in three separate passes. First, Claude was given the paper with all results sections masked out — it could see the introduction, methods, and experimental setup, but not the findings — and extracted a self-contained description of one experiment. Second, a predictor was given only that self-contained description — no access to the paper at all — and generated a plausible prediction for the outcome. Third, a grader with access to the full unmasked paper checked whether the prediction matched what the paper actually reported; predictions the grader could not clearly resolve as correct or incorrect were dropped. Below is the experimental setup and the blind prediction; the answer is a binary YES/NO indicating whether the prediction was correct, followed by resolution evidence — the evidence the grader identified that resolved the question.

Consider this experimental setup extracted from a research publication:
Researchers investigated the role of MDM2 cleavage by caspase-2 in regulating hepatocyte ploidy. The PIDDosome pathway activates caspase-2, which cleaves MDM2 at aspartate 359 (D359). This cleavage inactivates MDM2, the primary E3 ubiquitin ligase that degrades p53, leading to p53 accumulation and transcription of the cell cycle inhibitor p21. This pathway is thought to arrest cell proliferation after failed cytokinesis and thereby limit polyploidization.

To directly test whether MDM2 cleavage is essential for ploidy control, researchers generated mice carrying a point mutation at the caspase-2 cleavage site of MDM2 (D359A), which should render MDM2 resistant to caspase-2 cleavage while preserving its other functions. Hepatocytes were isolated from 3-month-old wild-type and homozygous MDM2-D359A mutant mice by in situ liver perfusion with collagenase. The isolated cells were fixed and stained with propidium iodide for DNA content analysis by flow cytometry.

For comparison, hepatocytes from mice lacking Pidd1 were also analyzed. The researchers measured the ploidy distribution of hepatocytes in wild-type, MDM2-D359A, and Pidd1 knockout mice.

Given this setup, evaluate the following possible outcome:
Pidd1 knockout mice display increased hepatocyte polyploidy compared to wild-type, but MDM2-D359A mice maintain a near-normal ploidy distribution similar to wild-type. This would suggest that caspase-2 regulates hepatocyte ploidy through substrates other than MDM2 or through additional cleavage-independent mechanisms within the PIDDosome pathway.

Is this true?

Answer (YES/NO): NO